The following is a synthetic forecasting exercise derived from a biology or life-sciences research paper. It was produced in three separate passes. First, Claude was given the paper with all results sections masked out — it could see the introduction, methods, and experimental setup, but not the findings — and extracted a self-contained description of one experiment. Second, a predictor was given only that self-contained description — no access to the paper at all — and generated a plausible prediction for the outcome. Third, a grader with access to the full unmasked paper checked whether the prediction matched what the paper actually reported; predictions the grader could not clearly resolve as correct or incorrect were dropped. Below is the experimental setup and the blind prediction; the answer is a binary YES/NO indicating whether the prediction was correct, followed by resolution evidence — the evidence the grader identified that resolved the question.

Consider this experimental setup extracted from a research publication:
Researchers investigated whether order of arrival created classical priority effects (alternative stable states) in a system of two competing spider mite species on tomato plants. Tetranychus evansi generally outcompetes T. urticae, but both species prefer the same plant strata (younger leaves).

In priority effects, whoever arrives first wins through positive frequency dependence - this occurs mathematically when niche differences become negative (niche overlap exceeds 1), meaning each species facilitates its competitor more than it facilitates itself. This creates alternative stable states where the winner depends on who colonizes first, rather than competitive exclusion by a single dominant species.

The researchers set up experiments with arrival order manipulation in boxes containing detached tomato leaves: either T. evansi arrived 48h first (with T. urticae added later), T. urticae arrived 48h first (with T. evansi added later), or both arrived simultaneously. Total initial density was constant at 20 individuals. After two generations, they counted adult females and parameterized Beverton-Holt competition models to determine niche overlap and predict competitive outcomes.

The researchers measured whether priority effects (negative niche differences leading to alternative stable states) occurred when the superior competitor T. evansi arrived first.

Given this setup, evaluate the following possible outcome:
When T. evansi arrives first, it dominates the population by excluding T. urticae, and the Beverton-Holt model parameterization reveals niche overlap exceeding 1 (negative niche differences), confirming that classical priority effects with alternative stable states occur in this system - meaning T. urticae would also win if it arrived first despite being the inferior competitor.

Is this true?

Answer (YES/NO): NO